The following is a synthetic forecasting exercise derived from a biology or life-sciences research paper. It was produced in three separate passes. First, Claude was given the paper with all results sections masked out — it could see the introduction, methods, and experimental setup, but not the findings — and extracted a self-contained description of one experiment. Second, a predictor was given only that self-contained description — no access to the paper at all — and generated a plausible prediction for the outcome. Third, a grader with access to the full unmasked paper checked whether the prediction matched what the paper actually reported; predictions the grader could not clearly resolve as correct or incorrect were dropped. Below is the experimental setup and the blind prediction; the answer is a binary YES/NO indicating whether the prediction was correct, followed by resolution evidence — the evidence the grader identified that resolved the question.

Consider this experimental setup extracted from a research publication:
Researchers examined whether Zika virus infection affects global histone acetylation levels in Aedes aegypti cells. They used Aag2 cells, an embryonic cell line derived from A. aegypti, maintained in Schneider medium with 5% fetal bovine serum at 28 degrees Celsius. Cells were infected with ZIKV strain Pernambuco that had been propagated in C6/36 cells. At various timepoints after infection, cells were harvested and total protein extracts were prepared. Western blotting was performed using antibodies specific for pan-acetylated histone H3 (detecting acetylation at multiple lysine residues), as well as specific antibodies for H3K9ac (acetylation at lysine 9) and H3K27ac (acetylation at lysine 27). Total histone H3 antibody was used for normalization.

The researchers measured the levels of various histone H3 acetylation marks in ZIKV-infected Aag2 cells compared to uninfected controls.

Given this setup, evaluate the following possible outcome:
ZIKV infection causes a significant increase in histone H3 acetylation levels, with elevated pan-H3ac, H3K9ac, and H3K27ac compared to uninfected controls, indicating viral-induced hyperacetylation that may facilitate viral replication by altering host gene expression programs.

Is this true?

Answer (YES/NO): NO